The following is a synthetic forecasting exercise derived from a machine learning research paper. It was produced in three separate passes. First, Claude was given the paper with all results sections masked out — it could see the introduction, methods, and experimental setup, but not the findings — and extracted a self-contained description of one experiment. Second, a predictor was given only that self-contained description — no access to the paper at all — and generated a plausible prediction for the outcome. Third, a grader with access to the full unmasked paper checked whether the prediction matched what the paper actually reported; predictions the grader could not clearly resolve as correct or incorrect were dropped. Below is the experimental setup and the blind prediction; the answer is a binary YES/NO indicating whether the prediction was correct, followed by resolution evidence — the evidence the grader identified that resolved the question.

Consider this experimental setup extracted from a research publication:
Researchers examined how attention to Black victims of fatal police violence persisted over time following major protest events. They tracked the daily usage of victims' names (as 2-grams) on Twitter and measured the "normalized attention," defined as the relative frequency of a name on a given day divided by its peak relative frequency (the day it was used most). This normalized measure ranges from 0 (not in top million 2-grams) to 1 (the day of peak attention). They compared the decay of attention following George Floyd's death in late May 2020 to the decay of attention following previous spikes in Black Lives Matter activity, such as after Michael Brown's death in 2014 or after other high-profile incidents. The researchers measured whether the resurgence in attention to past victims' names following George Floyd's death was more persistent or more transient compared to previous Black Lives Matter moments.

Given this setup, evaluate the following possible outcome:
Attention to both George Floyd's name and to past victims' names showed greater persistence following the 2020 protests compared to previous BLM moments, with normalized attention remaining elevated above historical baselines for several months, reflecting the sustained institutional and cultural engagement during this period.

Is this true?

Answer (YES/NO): YES